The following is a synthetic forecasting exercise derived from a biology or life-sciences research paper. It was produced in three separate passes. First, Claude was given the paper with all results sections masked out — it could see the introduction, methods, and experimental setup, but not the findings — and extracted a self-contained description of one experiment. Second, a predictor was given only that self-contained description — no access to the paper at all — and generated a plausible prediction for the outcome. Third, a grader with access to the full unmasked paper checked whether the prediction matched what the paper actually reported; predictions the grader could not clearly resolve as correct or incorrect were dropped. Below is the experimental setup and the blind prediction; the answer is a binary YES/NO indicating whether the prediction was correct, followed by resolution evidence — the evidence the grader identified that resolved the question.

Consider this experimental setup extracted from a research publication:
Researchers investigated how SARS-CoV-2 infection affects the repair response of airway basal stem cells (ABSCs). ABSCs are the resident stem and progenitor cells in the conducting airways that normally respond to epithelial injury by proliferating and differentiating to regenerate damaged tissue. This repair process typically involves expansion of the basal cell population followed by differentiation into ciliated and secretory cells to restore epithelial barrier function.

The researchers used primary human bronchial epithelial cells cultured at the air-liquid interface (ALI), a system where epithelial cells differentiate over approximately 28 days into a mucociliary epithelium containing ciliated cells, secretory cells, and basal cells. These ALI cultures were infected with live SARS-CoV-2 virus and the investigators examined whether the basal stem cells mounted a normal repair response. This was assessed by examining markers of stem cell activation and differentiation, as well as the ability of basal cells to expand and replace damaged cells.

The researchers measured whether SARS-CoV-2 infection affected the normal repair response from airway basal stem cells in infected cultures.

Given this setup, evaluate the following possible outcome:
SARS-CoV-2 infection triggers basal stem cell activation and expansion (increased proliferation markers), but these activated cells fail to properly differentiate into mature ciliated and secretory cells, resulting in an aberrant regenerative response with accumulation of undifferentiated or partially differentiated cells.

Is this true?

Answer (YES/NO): NO